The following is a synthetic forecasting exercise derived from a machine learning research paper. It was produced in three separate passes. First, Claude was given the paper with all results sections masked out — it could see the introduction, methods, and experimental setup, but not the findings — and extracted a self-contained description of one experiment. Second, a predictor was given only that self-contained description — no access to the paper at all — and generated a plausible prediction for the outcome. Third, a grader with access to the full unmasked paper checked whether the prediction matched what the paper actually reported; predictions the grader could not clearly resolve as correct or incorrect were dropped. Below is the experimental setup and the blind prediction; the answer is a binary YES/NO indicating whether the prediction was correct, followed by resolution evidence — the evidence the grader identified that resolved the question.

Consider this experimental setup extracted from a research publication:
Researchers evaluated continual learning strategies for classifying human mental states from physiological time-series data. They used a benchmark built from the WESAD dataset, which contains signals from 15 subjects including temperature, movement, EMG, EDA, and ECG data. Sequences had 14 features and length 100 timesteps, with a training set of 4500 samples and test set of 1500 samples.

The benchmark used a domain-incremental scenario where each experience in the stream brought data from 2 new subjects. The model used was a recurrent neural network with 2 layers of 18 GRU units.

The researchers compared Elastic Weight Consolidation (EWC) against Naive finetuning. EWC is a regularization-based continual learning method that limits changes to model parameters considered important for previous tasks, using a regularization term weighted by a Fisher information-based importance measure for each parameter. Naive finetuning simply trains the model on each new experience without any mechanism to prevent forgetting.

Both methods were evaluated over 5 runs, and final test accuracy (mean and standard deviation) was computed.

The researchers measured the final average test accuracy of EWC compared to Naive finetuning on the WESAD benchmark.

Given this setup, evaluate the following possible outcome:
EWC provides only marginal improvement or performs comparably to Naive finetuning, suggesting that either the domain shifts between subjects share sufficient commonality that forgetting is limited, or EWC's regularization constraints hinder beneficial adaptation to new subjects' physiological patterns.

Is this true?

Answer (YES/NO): YES